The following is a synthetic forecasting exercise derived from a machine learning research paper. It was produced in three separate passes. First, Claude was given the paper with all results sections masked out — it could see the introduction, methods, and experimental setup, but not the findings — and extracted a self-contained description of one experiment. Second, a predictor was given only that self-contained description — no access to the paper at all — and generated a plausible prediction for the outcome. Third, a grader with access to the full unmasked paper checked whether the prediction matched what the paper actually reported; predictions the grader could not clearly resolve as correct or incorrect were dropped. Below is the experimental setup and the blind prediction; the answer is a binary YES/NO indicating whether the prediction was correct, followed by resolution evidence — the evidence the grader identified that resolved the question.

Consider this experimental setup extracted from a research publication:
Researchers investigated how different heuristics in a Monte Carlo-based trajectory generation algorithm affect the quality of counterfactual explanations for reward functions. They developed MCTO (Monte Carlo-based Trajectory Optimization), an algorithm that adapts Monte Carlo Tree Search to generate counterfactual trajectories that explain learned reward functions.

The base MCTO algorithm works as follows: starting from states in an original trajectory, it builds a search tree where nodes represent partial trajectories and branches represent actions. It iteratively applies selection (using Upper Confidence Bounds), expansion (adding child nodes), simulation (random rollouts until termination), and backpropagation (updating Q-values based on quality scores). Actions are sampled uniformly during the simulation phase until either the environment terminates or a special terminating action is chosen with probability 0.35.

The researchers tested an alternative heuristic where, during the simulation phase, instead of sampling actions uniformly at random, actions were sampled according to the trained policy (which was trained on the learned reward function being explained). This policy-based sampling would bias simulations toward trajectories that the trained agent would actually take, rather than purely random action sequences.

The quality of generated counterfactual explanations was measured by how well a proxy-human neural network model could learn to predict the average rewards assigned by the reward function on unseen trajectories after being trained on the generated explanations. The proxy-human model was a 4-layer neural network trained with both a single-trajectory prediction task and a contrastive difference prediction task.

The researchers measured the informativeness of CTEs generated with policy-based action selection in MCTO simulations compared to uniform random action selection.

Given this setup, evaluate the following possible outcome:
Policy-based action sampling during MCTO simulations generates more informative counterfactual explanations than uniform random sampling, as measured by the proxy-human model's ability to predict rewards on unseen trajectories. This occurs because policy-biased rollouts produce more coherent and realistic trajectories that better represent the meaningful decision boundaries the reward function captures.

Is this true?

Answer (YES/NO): NO